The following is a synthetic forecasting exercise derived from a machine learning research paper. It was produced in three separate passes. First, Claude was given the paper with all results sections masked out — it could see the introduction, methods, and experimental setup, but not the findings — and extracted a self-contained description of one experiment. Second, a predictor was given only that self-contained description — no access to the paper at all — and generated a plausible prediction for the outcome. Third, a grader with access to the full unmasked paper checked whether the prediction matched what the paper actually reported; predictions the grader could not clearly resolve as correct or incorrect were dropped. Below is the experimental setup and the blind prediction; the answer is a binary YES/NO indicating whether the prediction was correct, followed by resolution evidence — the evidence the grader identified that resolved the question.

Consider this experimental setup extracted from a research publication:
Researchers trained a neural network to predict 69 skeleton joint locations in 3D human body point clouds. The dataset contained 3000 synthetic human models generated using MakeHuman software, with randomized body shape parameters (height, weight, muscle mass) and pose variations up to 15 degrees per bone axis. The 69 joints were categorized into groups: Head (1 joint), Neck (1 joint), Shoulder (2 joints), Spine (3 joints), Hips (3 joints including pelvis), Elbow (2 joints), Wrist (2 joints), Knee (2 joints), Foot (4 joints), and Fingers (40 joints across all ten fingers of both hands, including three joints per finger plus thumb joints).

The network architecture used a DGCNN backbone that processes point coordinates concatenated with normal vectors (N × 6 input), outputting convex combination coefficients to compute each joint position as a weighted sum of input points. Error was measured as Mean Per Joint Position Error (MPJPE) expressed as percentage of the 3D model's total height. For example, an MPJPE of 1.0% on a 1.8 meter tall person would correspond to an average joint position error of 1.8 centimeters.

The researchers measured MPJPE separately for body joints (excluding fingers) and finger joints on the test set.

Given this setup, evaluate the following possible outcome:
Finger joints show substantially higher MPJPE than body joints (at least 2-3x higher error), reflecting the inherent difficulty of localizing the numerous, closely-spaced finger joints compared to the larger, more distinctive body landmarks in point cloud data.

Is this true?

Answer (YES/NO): NO